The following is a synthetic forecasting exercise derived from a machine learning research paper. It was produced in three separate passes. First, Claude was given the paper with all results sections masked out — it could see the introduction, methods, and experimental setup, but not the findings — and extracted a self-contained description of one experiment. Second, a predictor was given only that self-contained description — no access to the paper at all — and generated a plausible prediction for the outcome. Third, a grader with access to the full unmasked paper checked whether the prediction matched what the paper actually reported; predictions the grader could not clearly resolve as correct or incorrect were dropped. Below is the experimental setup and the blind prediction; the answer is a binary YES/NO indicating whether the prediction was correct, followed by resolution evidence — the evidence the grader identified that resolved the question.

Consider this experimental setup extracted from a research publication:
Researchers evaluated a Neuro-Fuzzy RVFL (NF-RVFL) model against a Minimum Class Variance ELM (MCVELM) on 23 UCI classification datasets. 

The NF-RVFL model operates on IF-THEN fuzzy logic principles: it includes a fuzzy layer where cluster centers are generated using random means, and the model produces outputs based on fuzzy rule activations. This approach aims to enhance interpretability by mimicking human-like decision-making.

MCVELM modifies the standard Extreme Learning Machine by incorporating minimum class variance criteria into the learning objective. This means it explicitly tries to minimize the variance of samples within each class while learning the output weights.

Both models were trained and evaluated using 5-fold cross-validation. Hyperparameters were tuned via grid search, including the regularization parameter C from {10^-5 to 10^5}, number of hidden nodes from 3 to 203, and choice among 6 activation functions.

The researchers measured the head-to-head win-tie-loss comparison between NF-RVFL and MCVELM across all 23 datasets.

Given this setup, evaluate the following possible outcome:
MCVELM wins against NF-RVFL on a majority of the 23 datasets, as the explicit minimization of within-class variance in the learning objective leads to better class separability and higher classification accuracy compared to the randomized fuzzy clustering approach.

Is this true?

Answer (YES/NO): NO